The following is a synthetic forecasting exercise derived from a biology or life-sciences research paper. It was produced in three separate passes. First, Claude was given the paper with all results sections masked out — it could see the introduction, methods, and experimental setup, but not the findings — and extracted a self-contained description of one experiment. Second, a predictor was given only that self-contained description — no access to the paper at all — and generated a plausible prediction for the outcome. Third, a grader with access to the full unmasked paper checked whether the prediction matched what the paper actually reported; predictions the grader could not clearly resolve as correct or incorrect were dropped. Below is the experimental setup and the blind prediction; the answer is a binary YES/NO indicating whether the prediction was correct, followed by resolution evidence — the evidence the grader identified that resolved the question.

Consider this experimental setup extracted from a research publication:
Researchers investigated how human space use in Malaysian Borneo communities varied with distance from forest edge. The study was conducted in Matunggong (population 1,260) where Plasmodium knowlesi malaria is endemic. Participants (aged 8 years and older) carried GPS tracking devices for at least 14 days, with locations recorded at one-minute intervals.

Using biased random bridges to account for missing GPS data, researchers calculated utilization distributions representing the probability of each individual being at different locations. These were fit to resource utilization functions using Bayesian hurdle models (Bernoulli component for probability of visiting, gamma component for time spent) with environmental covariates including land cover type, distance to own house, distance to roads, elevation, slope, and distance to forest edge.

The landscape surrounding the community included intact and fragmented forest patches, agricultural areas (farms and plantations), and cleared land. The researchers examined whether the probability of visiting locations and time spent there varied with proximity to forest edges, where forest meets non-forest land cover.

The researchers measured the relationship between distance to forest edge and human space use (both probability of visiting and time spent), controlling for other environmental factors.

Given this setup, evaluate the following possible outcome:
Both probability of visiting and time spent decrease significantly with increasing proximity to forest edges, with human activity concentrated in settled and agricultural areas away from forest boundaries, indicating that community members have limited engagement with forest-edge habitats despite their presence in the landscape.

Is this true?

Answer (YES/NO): NO